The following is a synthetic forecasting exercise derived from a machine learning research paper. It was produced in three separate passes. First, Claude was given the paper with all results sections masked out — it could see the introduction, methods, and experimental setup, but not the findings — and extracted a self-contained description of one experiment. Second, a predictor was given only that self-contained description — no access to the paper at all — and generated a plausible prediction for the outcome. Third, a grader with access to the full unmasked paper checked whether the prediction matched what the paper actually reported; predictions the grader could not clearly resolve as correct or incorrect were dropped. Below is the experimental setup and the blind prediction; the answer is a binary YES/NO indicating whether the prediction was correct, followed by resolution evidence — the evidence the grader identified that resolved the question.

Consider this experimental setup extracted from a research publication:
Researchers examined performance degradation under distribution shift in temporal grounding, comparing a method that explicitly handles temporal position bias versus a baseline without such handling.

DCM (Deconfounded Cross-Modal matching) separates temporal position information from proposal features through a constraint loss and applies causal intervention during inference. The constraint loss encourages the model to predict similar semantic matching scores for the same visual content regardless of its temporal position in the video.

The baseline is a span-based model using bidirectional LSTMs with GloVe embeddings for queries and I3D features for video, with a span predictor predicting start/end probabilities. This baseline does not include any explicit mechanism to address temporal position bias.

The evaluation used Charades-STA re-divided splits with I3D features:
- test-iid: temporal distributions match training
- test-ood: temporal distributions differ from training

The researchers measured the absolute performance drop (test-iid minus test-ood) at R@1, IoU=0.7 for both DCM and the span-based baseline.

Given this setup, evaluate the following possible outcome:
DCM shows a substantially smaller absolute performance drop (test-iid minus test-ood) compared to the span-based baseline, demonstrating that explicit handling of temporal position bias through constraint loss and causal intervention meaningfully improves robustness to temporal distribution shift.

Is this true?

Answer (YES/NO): NO